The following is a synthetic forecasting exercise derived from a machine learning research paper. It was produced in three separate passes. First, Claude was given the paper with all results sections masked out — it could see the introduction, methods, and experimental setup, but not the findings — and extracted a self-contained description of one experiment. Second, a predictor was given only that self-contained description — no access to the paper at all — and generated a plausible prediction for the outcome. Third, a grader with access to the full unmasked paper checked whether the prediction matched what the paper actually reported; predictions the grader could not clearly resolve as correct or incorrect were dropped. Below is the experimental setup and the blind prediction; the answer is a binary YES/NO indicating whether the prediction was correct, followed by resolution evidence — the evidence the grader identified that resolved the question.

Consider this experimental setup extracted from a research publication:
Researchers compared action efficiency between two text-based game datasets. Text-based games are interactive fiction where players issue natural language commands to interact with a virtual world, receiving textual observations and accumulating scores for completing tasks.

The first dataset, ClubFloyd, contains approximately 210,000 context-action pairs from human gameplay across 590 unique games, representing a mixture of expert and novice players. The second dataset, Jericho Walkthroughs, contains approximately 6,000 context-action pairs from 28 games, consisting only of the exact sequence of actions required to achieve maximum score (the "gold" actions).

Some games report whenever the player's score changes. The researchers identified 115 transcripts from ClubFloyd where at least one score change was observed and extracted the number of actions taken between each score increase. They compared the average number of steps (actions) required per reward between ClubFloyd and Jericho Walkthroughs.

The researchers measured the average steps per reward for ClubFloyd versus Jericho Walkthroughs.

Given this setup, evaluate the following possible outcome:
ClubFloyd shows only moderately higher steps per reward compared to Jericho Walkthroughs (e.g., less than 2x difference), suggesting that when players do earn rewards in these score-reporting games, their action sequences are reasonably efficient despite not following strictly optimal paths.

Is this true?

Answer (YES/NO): YES